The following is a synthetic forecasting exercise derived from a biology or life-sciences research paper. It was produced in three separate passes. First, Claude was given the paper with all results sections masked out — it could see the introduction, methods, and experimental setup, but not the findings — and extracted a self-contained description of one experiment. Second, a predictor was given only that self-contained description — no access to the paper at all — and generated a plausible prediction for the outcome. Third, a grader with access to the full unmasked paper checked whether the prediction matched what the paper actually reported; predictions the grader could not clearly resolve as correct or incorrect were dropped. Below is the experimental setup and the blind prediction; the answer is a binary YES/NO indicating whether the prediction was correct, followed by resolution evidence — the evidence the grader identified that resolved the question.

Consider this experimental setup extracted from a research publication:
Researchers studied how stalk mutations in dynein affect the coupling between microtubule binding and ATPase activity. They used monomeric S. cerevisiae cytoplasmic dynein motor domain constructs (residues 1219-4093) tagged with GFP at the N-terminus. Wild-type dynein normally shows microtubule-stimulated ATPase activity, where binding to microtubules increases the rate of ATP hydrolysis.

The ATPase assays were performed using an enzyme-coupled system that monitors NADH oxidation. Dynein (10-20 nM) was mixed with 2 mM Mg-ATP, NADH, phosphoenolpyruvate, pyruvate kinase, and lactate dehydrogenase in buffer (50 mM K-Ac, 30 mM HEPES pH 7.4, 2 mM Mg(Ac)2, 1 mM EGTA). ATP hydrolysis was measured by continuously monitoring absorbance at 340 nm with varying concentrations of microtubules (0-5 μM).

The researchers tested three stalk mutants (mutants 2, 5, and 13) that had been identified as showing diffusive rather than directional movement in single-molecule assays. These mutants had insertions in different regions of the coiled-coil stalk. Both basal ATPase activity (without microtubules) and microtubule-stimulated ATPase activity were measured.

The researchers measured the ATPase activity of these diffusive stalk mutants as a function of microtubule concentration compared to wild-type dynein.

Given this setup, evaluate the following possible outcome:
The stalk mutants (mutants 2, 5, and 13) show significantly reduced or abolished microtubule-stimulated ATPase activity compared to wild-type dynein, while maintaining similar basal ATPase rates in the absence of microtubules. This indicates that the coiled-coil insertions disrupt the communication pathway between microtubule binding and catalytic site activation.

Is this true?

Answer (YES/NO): NO